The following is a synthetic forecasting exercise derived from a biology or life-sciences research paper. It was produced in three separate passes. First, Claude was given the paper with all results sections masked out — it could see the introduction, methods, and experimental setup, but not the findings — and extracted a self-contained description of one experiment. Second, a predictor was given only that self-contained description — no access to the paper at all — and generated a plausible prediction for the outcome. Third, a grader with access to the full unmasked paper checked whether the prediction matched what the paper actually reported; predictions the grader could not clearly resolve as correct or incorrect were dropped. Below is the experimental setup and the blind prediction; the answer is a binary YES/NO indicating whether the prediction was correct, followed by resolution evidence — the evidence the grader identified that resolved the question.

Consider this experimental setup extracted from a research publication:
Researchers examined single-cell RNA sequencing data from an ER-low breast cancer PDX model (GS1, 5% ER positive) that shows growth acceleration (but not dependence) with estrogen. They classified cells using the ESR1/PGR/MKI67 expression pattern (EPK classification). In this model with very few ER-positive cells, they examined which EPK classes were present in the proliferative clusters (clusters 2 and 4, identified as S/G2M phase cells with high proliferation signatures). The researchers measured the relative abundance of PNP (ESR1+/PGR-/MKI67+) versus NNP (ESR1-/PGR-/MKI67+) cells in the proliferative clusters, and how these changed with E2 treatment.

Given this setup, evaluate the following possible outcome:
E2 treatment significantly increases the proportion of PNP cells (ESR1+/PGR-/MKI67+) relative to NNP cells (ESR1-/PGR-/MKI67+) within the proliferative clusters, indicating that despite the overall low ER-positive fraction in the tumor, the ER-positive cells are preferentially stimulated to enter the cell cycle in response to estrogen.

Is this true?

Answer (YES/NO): NO